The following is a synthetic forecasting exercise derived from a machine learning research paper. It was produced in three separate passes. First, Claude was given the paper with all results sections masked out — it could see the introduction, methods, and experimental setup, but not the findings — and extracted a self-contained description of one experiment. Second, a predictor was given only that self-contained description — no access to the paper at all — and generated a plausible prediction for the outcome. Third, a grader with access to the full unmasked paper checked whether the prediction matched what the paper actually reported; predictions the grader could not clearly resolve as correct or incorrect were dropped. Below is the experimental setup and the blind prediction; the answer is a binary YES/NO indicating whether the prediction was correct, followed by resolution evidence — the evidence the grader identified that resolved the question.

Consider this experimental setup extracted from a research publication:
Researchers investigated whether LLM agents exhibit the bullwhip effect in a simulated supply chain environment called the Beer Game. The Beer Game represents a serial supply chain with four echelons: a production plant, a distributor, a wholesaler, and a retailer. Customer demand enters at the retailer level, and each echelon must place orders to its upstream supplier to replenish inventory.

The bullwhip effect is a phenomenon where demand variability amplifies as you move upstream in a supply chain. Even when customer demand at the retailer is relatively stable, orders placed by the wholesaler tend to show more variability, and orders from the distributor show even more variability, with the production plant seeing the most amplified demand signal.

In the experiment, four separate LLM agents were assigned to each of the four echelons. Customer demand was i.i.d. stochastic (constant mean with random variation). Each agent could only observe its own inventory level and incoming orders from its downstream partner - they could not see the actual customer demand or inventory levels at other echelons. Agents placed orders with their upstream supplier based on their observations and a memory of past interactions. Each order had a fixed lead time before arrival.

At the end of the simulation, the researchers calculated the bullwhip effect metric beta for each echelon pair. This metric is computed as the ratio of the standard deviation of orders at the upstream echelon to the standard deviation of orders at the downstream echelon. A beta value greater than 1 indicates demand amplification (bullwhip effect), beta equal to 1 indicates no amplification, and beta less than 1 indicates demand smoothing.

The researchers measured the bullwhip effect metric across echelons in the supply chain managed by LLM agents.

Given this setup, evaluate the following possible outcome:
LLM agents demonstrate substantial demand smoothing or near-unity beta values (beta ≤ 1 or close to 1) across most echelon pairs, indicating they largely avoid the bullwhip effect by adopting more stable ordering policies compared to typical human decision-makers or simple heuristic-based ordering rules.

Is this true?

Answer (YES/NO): NO